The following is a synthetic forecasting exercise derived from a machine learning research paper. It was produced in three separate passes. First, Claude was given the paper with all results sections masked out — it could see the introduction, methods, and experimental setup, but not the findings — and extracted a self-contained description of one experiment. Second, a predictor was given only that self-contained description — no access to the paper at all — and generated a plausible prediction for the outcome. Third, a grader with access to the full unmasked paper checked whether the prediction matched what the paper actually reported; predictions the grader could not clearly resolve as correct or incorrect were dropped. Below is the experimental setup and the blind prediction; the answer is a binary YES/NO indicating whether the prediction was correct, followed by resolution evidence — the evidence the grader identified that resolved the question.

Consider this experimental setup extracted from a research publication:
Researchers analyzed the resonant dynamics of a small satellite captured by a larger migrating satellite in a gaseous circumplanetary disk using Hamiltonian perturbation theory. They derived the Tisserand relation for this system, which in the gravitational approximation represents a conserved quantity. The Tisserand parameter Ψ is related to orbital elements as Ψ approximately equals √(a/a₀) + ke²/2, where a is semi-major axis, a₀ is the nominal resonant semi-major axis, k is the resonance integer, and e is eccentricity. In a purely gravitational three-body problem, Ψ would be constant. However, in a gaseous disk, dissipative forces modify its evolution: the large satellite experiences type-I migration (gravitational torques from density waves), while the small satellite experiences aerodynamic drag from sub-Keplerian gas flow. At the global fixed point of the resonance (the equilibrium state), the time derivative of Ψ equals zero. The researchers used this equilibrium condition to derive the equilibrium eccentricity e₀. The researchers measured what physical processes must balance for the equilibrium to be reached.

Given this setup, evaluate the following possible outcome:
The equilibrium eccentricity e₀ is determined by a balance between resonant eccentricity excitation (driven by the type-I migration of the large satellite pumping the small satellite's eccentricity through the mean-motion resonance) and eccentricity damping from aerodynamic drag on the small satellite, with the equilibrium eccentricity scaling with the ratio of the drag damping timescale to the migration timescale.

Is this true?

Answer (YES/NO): YES